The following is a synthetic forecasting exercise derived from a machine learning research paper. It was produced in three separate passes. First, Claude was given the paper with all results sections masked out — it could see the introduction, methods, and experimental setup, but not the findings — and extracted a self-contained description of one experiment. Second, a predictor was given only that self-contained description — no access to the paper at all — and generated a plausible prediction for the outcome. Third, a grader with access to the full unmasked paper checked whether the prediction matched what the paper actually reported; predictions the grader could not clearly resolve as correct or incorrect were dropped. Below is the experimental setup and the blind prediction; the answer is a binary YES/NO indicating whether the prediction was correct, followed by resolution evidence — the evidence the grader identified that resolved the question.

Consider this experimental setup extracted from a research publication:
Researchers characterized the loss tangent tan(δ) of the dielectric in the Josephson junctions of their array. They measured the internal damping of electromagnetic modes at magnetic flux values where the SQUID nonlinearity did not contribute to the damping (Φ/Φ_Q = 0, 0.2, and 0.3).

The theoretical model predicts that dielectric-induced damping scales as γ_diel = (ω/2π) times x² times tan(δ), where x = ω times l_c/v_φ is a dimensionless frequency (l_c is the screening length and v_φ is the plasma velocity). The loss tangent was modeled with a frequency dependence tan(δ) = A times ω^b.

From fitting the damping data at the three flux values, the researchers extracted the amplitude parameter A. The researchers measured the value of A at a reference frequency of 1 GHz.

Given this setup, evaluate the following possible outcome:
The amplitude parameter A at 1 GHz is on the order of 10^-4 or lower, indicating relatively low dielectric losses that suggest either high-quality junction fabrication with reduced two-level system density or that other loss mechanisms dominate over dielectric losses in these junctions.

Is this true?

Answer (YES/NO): YES